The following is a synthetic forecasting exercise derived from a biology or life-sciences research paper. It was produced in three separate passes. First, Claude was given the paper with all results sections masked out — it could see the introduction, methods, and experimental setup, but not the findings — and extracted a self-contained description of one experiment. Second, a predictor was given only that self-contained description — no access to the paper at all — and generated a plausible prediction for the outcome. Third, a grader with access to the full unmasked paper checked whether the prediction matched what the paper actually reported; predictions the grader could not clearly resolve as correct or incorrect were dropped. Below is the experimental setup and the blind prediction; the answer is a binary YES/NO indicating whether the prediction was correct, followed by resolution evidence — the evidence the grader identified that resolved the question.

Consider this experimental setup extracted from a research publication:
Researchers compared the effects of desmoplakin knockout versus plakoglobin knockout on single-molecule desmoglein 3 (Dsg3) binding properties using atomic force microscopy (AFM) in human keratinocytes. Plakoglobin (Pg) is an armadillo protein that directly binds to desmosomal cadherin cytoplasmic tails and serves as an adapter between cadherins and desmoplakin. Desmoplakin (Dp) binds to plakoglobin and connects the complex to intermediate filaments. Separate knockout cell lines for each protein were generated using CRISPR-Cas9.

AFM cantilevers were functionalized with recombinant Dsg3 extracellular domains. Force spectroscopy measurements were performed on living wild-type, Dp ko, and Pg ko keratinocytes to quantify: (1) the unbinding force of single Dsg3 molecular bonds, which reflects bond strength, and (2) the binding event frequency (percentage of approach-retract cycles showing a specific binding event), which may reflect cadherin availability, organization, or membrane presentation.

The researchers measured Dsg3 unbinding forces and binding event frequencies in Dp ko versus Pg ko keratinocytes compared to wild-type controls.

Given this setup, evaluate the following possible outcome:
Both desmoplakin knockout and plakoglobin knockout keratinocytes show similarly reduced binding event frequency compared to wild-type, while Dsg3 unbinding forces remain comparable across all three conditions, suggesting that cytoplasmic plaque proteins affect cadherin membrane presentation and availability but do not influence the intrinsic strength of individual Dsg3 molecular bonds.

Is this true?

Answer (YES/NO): NO